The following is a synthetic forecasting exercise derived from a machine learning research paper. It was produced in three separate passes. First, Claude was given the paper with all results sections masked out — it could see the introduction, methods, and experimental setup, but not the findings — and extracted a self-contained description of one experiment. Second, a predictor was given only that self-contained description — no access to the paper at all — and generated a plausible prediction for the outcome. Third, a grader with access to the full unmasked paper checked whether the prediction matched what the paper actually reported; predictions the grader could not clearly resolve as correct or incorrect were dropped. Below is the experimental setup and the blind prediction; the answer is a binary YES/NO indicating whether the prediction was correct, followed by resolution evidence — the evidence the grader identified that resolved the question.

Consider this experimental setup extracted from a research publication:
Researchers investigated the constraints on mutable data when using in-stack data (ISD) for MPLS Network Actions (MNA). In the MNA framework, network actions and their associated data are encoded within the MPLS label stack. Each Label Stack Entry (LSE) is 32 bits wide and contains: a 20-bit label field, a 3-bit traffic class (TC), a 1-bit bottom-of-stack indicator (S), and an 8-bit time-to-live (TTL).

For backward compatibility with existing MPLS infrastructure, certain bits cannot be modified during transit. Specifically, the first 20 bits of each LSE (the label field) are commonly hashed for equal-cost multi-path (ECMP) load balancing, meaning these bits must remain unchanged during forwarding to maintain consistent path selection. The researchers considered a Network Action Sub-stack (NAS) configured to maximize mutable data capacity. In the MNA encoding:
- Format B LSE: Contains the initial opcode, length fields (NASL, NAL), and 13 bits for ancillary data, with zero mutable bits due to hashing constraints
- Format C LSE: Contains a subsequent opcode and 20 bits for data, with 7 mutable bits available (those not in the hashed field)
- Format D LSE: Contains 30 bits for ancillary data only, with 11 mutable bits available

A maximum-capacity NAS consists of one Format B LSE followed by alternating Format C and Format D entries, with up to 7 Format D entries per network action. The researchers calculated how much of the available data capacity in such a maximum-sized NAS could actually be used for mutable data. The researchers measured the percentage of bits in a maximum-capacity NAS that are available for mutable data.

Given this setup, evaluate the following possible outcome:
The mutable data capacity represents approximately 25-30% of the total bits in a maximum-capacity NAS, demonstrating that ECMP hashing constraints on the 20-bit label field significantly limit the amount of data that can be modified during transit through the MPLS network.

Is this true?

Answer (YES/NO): YES